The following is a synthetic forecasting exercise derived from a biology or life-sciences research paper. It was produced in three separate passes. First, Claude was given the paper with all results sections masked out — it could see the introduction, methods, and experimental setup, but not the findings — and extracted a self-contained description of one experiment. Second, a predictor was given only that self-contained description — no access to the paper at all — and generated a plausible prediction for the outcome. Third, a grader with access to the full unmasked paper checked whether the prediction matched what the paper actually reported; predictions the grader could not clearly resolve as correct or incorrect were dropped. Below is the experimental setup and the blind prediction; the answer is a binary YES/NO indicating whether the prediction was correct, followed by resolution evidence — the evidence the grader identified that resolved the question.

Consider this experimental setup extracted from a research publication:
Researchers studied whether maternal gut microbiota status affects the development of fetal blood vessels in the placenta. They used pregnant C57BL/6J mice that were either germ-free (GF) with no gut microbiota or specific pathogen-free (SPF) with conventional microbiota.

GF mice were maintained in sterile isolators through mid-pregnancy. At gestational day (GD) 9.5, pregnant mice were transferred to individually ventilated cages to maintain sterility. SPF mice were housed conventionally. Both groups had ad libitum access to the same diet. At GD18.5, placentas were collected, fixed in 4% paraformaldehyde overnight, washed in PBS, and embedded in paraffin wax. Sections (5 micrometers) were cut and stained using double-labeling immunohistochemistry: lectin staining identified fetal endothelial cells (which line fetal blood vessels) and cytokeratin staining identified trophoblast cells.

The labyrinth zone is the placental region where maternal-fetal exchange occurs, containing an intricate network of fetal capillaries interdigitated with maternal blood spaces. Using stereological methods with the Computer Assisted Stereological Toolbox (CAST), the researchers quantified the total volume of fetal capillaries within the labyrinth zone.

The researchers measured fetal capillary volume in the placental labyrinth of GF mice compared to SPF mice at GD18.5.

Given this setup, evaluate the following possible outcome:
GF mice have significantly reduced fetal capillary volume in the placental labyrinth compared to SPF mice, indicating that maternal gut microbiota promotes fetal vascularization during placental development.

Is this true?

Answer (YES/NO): YES